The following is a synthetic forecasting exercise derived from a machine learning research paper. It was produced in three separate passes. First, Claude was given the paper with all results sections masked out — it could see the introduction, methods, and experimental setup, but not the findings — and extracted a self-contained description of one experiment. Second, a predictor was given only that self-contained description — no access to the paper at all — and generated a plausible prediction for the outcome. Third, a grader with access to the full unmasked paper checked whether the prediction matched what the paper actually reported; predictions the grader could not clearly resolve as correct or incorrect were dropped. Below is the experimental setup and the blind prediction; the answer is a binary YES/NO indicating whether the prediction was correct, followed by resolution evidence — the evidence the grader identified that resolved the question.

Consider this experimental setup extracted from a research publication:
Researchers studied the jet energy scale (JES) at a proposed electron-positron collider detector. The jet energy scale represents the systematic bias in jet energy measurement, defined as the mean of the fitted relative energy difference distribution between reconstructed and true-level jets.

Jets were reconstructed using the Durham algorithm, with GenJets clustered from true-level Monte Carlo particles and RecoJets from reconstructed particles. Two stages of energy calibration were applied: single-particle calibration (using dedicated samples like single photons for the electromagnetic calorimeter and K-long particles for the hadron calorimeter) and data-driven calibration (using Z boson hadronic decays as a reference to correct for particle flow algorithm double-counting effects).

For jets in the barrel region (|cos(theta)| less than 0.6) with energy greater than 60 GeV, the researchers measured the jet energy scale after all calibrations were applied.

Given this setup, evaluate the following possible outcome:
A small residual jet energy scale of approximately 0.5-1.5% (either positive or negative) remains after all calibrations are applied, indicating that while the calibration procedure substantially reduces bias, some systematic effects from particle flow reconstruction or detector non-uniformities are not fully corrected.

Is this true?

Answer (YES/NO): NO